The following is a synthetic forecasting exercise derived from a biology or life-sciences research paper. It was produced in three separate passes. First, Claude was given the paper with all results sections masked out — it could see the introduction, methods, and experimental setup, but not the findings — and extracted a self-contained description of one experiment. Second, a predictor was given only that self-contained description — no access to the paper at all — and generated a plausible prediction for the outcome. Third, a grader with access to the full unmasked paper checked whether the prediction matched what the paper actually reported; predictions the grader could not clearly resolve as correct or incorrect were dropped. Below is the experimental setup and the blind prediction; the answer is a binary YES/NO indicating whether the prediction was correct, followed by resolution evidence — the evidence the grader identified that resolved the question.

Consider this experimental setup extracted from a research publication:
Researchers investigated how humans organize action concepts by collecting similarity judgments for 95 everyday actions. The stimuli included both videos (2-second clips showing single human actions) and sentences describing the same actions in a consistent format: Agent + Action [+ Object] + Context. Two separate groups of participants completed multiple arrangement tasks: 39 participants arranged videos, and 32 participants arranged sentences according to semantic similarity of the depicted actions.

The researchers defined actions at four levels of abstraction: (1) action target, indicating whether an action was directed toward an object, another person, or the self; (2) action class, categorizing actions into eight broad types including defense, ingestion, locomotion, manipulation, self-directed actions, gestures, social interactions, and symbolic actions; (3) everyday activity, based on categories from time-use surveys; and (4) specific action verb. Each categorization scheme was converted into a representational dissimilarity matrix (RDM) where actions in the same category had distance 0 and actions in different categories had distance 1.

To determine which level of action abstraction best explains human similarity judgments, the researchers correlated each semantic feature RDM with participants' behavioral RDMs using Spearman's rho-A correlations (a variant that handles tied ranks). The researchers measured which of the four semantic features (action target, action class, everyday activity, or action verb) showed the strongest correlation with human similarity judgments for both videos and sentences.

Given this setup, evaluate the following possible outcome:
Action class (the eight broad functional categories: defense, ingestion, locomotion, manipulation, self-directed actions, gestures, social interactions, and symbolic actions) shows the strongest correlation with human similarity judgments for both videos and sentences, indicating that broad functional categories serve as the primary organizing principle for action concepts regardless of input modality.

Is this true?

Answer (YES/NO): NO